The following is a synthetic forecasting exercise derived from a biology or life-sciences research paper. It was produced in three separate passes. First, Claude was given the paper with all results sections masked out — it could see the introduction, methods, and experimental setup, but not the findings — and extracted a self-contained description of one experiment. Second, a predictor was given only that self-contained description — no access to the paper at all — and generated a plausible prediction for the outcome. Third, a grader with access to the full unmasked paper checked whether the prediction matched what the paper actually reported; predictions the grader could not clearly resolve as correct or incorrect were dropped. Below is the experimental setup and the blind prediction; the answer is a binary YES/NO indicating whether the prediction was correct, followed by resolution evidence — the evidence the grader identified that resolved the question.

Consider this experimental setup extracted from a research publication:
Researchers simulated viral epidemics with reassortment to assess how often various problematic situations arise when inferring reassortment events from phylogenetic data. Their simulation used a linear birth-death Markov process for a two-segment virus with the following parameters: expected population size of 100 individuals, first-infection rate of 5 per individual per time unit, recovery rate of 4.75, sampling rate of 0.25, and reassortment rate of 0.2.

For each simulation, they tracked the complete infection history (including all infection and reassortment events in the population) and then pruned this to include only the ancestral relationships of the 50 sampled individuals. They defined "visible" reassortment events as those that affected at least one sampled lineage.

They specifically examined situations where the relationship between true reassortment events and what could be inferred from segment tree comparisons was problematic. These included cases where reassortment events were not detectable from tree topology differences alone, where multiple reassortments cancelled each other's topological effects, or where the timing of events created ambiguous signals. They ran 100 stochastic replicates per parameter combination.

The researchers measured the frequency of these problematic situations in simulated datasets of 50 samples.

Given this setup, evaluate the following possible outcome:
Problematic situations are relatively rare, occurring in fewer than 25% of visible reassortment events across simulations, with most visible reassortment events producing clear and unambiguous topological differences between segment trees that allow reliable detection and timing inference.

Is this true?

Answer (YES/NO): NO